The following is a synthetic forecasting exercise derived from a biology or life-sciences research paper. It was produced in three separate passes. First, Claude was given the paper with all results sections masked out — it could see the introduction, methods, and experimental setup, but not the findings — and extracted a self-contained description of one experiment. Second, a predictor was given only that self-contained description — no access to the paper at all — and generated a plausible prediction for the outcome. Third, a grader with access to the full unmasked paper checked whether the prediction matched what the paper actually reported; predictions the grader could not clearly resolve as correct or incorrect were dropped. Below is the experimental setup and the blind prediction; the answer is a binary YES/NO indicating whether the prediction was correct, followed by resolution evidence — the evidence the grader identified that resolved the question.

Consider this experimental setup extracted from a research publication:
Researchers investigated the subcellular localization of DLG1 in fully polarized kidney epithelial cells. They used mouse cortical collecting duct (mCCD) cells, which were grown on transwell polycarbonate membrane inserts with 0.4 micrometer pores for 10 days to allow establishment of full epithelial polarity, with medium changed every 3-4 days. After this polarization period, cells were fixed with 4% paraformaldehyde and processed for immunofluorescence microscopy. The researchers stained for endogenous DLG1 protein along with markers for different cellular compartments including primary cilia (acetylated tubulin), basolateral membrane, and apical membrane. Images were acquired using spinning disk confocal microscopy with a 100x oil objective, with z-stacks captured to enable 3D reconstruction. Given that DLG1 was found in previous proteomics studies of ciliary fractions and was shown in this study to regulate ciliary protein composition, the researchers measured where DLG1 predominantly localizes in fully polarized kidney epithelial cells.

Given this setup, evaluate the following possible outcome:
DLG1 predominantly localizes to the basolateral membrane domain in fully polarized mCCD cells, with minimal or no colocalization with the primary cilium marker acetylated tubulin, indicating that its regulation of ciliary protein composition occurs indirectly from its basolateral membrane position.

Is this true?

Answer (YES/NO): YES